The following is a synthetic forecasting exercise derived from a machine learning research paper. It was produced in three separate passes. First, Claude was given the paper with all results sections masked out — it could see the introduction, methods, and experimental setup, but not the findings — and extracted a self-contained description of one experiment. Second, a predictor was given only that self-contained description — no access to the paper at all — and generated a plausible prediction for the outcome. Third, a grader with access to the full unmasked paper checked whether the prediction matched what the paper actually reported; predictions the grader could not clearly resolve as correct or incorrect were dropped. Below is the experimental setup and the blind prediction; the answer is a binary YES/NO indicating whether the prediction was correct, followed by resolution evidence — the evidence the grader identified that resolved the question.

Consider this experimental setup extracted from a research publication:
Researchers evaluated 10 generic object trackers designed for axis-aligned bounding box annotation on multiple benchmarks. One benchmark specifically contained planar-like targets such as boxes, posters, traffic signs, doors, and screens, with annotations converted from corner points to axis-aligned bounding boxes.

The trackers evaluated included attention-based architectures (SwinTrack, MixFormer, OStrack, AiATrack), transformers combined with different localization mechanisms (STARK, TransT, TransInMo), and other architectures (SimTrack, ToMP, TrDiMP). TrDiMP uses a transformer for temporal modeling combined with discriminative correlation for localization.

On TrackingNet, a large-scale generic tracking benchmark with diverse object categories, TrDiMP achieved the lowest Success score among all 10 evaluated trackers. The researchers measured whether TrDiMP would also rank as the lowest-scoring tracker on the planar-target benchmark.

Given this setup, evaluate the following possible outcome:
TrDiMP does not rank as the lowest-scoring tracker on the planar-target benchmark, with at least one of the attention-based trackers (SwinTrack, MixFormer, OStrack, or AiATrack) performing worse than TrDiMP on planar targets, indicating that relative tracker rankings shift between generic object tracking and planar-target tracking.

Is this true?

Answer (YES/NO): NO